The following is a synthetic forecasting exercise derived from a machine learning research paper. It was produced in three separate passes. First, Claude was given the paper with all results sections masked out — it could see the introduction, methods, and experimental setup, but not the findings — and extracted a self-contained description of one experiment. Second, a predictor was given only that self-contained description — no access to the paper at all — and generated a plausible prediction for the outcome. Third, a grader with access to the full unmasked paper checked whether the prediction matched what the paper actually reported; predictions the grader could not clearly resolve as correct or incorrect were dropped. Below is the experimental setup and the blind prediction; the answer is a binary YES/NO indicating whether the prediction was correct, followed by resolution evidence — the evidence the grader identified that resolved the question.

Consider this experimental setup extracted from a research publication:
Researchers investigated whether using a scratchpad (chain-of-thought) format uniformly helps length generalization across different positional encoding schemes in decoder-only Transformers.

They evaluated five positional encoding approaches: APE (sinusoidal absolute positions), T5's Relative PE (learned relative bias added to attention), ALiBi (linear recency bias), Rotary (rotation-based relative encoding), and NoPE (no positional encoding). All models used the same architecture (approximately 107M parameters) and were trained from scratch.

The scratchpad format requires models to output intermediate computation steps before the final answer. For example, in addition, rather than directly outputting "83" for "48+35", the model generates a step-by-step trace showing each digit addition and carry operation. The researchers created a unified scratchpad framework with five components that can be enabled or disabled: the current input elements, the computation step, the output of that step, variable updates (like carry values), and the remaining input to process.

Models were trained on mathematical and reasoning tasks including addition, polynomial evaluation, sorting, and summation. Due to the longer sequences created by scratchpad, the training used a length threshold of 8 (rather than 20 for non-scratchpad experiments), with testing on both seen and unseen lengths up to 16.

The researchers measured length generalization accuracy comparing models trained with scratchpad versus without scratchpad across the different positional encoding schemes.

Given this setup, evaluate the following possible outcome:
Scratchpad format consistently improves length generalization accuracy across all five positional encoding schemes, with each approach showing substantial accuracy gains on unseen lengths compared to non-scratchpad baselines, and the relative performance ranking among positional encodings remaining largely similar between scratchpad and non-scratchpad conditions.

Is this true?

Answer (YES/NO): NO